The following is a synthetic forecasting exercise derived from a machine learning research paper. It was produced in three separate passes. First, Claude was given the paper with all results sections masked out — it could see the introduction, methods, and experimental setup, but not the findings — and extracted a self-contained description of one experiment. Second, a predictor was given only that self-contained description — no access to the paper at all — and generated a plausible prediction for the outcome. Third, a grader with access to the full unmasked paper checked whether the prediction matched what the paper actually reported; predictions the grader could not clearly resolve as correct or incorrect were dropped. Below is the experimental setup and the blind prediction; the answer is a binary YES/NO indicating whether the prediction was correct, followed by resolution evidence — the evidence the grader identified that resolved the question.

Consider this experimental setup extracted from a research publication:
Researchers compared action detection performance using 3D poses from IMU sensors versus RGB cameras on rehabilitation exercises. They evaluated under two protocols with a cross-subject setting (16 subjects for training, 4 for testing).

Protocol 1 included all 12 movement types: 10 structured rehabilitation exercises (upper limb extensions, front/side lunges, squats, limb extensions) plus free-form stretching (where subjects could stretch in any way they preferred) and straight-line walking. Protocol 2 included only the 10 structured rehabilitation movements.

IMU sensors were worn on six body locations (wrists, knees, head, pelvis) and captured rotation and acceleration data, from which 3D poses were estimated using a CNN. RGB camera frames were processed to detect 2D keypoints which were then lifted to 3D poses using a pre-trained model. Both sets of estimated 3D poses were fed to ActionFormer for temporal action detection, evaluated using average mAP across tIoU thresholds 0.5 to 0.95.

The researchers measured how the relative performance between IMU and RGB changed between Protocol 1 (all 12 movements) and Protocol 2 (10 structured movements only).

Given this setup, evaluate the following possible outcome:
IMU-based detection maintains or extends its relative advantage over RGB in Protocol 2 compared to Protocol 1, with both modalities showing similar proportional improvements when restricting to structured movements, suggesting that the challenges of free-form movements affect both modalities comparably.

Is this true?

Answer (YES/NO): NO